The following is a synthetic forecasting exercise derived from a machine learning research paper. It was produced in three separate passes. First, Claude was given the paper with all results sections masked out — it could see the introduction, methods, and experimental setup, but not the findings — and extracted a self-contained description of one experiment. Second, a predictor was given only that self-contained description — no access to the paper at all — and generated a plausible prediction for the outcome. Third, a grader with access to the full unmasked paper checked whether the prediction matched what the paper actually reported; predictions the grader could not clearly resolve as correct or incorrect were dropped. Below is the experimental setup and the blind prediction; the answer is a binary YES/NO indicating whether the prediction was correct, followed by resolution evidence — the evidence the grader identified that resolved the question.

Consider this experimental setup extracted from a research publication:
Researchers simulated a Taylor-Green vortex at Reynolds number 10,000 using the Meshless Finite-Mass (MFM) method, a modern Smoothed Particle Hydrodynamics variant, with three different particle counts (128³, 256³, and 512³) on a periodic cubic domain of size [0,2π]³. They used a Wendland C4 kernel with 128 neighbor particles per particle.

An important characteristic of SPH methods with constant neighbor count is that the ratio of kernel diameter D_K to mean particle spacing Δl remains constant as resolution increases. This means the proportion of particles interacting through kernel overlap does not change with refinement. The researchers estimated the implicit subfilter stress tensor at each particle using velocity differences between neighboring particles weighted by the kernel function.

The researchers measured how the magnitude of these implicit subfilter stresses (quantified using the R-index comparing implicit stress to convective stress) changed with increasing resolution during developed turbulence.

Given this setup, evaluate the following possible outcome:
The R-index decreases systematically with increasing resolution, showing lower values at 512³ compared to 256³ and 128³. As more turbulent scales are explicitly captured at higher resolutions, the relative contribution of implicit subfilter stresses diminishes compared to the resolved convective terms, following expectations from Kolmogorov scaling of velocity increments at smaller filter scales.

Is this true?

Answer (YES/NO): NO